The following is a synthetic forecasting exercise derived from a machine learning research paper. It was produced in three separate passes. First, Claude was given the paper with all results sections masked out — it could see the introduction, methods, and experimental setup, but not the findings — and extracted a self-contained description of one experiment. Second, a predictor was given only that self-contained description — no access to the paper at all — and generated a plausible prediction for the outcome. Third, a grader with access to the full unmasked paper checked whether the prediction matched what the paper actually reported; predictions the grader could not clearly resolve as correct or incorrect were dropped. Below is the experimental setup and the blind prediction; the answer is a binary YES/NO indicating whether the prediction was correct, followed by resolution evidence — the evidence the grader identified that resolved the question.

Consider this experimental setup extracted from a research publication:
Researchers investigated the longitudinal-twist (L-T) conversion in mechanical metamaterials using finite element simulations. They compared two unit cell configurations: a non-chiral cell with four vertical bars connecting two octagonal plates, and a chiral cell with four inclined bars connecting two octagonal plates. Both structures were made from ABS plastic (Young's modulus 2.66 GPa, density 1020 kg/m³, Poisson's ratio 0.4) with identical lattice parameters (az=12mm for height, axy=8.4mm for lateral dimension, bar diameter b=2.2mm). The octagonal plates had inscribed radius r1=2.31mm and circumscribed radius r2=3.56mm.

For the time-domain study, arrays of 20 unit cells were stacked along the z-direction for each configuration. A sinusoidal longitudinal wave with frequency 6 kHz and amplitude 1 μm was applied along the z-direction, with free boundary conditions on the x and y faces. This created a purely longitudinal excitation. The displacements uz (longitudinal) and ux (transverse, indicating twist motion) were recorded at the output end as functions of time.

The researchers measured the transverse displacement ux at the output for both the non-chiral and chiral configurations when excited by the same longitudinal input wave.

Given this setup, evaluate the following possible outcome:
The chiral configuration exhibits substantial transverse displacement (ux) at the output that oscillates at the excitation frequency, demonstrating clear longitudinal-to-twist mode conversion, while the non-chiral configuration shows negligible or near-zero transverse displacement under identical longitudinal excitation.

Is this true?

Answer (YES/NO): YES